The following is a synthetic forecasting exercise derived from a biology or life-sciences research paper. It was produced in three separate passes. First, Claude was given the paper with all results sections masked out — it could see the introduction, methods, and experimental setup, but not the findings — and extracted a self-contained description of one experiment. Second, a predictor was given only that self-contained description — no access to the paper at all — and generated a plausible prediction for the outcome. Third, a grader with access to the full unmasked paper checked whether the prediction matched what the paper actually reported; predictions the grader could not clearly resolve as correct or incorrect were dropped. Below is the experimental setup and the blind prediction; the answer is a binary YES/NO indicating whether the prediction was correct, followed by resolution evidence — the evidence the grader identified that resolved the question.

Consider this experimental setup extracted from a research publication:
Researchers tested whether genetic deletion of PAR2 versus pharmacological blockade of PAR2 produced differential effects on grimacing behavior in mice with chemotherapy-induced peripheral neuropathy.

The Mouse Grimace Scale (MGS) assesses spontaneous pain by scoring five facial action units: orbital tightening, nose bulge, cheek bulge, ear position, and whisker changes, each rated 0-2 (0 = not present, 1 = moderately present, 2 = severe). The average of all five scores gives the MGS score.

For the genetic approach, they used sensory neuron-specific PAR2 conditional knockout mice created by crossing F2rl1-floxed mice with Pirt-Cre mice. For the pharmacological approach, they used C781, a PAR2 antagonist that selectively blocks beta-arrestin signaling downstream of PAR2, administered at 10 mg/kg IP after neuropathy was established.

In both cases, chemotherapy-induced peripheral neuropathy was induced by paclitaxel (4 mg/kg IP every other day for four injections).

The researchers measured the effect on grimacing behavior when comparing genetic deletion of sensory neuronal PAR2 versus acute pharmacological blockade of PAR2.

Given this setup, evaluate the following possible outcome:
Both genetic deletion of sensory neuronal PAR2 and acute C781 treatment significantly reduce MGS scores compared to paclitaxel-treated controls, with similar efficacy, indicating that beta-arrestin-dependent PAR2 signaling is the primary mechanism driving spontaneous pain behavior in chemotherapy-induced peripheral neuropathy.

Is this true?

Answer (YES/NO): NO